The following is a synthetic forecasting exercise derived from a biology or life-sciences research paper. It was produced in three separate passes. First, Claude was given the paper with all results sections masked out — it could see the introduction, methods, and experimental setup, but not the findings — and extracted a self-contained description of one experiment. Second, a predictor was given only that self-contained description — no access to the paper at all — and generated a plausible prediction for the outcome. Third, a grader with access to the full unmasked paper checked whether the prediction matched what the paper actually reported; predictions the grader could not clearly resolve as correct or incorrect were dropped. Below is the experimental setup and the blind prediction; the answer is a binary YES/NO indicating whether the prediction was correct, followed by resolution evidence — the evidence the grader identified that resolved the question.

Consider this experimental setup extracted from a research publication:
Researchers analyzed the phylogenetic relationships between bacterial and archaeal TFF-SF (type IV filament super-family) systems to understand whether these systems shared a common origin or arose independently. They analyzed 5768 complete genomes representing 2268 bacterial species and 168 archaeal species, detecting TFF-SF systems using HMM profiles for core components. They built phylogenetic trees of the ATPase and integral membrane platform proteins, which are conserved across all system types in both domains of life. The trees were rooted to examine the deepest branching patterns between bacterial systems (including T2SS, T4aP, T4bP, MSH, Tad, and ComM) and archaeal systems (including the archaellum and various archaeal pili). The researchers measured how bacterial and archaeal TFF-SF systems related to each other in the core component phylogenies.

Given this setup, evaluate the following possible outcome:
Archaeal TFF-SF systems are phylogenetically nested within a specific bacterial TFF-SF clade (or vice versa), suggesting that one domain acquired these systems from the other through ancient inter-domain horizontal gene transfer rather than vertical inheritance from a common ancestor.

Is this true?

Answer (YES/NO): YES